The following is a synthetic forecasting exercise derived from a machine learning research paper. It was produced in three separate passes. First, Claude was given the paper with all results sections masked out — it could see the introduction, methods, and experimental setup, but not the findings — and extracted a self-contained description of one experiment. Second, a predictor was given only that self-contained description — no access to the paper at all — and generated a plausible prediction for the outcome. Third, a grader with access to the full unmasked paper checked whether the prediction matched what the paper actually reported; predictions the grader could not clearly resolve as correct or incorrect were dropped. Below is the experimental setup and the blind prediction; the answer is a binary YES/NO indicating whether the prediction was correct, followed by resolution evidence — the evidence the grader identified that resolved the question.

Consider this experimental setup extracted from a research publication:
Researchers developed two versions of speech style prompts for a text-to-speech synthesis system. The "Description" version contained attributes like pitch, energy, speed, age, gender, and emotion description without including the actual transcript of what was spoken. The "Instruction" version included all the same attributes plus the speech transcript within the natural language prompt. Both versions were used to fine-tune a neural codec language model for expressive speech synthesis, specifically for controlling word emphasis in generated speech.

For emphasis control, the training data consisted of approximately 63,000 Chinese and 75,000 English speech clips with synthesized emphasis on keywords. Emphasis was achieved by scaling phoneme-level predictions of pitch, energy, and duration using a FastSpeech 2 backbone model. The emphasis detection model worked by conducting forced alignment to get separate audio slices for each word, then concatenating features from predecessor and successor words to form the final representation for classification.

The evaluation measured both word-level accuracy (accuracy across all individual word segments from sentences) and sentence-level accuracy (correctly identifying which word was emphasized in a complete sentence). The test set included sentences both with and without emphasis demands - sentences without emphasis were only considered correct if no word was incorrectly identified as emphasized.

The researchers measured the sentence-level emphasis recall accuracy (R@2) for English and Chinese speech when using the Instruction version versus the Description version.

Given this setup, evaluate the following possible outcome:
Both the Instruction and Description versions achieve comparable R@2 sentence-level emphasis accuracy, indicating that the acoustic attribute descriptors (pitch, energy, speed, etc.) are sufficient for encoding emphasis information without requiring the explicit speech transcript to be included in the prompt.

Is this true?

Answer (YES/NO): NO